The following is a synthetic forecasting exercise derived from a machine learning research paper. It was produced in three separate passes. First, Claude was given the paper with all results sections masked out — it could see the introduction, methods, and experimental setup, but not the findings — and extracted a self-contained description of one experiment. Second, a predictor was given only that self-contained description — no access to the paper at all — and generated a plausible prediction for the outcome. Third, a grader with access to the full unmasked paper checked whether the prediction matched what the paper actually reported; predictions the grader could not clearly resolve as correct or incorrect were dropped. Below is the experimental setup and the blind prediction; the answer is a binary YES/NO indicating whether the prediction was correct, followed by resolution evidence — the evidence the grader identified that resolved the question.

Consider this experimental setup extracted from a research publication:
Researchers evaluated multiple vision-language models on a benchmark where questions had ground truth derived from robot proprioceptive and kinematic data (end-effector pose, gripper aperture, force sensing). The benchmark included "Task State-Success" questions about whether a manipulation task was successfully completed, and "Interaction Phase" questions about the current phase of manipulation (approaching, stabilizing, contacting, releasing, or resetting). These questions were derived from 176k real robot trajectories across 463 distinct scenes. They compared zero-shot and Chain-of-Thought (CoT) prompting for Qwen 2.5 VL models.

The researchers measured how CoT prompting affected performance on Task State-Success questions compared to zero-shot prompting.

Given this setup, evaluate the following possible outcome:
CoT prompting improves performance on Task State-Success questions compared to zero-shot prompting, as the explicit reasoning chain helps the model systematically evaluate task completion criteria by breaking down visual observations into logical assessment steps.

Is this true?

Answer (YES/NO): YES